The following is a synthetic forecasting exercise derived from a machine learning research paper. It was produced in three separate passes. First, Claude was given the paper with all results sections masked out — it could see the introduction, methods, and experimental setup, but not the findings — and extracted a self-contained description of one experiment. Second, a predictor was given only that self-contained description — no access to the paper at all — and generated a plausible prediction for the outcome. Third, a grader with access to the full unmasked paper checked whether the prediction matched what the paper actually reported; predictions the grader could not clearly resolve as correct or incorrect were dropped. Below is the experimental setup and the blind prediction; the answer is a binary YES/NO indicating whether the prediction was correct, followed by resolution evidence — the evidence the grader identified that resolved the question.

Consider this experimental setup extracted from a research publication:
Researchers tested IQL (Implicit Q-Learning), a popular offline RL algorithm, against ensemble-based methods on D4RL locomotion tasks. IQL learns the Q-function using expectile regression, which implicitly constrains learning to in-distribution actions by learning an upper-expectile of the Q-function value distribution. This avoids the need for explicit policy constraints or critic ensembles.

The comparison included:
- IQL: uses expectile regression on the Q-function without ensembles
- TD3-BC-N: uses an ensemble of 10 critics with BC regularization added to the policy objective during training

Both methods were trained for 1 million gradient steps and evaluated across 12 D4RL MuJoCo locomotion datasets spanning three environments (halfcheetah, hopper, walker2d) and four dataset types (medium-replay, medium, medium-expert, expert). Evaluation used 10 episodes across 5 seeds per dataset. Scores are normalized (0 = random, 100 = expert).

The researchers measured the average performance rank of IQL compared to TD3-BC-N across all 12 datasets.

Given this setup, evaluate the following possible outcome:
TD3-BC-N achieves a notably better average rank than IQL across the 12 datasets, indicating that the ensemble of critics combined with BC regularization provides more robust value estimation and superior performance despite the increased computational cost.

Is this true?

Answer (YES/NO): YES